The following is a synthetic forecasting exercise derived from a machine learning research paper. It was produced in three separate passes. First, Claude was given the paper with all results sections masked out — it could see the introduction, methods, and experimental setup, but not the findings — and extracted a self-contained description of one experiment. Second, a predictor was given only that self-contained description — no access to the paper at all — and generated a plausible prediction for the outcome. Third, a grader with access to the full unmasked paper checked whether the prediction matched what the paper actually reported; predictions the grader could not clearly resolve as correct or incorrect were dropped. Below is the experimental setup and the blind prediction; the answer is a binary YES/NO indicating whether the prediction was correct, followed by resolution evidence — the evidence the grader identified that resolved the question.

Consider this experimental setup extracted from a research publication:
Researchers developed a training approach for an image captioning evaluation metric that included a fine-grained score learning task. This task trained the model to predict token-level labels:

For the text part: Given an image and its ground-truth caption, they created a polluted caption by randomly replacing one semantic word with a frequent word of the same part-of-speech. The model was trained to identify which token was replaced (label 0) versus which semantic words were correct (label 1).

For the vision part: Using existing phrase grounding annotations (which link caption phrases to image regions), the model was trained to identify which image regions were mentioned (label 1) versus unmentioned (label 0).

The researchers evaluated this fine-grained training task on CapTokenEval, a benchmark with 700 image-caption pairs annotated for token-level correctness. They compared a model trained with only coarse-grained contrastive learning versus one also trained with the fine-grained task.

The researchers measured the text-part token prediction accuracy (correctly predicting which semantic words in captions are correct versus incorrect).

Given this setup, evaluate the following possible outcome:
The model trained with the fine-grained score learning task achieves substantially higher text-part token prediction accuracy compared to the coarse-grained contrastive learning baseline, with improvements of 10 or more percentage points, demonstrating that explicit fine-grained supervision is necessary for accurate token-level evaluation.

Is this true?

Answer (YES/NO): YES